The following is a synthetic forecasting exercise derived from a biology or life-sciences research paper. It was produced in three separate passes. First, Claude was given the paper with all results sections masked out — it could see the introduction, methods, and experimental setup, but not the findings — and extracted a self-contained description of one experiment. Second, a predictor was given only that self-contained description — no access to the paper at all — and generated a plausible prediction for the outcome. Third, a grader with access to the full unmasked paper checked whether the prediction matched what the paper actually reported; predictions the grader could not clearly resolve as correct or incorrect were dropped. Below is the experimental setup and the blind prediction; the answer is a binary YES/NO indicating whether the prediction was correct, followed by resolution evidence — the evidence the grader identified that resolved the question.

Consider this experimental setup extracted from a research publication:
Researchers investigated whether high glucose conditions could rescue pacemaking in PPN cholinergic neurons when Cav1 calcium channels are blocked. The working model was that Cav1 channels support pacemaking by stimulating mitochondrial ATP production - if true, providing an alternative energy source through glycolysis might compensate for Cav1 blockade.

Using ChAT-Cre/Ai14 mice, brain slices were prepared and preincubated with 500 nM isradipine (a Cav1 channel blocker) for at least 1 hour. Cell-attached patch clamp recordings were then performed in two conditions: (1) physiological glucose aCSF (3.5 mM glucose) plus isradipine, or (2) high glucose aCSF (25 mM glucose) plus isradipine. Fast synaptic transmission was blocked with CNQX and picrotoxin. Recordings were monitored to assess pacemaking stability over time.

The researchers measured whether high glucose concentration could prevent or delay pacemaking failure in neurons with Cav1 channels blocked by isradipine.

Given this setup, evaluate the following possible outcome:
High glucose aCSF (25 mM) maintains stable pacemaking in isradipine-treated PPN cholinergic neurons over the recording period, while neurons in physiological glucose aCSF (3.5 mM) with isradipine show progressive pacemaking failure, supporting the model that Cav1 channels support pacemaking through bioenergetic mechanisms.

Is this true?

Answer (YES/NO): NO